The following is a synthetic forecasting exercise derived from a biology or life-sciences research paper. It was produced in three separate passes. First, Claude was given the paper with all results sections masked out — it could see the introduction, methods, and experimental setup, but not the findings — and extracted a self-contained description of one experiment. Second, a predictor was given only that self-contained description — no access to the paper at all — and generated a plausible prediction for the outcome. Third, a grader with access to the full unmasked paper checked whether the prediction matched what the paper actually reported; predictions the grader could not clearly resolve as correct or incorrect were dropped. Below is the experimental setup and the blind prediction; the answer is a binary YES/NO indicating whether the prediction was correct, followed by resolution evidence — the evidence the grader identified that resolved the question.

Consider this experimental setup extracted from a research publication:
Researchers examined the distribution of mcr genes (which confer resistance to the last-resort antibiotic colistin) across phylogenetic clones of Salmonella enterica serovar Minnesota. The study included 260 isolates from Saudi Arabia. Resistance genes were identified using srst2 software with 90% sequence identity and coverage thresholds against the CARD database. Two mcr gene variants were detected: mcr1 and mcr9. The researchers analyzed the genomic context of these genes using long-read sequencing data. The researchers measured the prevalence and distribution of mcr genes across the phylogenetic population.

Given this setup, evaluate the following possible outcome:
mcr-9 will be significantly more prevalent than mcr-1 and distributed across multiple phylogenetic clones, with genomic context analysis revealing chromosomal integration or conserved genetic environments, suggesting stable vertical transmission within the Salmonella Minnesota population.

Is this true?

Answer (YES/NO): NO